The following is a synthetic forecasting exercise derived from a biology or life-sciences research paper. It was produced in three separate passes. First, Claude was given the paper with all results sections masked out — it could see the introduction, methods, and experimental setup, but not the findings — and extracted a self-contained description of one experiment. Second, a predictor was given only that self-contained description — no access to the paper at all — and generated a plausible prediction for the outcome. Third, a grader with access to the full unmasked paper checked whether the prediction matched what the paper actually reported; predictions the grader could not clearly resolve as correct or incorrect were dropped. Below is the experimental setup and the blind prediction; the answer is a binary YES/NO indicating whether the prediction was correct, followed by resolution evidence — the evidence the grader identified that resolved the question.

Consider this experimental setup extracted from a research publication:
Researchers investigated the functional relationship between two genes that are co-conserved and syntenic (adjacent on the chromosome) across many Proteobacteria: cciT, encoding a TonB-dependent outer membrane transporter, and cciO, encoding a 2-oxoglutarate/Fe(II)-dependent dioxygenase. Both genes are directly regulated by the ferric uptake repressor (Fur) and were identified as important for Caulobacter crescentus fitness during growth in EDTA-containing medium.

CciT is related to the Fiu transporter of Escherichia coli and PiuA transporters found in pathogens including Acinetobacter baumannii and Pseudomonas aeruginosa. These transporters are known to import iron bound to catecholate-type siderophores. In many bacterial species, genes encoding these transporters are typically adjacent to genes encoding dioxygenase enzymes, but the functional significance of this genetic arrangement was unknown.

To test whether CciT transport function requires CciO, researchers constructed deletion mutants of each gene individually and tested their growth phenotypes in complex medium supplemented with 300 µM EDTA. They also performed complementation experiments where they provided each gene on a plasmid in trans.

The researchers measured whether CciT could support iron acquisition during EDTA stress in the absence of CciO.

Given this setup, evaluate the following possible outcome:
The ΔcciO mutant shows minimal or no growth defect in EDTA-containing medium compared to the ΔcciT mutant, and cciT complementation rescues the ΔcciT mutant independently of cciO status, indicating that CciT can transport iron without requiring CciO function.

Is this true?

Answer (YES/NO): NO